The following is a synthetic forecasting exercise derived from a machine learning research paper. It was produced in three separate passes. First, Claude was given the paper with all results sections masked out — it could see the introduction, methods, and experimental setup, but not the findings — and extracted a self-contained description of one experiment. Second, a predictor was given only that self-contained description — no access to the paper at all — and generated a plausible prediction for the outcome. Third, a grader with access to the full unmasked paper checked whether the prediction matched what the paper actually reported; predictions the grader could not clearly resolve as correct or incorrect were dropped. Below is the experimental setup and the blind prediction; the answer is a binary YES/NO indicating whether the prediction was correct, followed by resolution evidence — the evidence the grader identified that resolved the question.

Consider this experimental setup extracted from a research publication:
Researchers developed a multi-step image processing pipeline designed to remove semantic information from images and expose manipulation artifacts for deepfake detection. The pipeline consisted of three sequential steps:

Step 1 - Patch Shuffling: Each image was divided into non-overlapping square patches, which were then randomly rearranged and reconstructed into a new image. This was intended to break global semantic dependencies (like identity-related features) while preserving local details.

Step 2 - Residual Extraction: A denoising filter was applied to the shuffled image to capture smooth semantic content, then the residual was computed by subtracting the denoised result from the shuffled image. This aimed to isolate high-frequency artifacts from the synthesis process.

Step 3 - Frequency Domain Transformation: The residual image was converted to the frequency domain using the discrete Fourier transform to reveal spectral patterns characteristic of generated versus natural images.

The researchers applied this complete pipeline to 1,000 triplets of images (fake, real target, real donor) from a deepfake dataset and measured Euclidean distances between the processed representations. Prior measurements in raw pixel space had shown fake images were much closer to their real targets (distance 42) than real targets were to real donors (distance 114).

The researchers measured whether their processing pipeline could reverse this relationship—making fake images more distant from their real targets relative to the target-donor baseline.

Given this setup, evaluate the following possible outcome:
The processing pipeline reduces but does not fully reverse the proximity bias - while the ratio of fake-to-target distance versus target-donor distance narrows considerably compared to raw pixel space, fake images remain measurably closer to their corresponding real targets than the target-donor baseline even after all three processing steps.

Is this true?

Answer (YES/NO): NO